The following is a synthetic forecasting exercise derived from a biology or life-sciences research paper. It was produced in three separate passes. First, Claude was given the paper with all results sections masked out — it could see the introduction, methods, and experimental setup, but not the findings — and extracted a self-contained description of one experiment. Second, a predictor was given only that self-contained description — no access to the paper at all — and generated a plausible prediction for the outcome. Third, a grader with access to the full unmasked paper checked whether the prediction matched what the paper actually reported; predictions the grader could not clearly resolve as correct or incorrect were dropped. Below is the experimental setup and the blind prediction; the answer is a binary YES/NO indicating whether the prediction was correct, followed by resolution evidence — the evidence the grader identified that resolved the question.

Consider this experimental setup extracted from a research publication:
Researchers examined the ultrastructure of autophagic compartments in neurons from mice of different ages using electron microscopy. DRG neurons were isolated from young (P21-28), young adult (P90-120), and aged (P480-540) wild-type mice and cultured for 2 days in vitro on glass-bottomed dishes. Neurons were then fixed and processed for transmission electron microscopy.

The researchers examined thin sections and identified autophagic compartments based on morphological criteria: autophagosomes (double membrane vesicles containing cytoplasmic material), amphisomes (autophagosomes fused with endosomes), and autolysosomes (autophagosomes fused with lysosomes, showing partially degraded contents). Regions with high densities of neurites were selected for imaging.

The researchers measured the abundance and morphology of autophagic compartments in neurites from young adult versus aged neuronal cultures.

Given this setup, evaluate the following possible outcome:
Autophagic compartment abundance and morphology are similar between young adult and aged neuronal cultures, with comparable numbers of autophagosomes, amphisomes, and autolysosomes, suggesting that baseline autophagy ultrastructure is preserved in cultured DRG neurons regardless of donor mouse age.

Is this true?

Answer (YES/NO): NO